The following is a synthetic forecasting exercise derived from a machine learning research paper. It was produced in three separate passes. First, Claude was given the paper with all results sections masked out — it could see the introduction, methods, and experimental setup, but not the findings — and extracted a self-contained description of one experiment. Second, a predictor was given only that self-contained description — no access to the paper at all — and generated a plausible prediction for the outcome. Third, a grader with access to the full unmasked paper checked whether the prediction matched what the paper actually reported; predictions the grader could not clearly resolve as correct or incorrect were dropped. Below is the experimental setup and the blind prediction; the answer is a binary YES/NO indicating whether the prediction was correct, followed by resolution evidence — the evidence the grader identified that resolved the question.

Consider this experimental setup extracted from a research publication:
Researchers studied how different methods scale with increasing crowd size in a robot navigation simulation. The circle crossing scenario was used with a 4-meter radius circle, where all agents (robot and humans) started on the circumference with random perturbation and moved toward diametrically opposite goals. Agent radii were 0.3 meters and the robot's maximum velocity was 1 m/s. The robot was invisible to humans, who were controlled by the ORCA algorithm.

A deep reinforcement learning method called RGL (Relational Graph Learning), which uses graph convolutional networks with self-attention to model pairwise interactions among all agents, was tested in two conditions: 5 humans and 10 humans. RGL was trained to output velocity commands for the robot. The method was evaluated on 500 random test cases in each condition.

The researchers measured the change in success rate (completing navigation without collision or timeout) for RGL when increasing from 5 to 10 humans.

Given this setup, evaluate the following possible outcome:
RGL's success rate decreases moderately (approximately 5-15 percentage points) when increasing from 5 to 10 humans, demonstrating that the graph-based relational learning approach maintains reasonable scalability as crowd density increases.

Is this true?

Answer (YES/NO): NO